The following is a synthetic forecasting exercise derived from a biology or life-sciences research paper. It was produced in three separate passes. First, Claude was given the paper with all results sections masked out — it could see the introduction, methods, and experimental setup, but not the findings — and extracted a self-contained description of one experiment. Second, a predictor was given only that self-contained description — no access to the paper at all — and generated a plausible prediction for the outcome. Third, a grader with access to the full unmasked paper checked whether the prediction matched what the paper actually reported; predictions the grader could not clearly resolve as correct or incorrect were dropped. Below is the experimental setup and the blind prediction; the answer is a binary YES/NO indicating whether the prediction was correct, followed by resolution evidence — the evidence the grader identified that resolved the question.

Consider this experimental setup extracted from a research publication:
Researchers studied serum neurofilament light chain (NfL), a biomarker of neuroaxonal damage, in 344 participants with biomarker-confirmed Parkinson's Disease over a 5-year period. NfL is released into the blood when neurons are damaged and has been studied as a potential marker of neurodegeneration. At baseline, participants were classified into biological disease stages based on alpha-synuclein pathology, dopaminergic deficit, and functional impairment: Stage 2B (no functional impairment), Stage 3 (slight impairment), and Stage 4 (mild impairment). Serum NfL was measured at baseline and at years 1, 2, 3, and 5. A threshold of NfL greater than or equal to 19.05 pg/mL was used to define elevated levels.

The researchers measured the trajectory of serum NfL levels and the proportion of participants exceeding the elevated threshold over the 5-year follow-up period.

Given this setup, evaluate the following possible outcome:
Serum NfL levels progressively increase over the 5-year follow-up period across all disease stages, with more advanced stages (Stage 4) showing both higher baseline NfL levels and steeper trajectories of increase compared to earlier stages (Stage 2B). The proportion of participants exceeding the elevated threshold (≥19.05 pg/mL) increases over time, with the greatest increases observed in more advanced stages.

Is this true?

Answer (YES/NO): NO